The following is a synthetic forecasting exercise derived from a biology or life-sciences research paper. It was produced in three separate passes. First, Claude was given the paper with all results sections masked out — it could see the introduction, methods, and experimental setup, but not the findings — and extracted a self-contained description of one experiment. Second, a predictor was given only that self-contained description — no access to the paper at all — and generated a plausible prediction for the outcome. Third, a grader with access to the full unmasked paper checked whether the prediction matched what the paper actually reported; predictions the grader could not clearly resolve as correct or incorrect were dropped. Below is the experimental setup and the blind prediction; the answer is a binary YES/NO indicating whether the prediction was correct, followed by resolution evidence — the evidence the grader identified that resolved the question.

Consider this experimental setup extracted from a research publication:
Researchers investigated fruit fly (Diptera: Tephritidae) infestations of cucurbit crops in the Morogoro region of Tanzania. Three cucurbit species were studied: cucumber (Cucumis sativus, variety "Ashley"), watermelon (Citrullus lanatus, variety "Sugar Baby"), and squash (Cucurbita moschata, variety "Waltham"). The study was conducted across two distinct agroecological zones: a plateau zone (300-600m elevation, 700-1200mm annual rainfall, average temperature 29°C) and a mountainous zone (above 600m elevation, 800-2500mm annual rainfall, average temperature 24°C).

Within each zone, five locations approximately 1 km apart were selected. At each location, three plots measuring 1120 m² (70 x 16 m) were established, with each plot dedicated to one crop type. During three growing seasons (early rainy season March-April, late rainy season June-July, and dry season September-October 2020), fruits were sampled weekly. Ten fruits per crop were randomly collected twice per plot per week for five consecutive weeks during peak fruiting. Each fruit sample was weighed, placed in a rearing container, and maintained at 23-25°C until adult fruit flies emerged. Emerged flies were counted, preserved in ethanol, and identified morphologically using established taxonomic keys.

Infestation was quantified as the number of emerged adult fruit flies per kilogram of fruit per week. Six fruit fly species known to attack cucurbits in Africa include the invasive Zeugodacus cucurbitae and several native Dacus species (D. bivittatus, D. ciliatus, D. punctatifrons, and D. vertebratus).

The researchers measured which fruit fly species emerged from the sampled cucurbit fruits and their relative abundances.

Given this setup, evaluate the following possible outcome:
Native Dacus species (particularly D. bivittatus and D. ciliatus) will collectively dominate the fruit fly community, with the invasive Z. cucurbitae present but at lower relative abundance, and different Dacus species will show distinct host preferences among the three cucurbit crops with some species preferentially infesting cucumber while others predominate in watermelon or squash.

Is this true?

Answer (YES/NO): NO